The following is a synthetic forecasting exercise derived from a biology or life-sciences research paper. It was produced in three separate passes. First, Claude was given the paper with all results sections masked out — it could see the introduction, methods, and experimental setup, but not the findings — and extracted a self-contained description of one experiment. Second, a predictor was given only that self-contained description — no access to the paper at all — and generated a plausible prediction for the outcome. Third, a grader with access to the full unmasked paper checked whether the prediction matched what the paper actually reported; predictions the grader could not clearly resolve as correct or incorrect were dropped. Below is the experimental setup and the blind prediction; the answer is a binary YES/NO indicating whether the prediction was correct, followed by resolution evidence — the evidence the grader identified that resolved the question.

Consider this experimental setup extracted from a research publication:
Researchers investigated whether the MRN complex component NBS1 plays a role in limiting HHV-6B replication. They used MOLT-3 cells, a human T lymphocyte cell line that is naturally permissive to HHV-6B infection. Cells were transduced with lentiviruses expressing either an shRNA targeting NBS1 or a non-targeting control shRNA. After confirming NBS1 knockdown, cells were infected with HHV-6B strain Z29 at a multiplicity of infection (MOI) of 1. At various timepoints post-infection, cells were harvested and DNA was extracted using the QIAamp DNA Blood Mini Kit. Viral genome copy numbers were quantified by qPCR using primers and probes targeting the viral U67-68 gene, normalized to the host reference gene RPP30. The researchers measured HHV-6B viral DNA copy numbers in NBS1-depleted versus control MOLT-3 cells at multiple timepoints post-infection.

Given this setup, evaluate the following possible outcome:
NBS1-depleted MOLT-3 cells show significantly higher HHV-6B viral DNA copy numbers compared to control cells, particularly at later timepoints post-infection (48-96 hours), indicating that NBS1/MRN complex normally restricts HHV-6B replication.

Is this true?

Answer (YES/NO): YES